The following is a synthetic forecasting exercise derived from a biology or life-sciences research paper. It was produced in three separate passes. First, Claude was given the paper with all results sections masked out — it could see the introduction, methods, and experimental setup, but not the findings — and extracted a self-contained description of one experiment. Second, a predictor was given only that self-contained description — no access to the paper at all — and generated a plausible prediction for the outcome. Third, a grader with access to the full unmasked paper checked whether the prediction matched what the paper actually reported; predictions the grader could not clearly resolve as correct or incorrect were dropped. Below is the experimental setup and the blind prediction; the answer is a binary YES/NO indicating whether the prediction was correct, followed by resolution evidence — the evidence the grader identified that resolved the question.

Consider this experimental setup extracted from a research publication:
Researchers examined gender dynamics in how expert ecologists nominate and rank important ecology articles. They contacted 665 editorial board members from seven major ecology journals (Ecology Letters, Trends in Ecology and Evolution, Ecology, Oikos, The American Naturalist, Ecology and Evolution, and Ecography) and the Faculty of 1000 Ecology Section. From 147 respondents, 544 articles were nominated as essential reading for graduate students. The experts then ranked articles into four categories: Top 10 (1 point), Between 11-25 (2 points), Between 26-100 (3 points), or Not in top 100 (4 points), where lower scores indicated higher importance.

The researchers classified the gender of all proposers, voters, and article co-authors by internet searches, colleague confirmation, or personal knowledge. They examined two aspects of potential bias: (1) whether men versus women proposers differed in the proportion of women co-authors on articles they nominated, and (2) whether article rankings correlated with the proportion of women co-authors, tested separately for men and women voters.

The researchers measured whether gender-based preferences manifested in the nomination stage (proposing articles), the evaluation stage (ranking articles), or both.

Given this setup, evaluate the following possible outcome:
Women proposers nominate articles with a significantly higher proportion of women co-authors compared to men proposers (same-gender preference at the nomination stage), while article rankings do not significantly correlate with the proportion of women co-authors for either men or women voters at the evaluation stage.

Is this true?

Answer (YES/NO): NO